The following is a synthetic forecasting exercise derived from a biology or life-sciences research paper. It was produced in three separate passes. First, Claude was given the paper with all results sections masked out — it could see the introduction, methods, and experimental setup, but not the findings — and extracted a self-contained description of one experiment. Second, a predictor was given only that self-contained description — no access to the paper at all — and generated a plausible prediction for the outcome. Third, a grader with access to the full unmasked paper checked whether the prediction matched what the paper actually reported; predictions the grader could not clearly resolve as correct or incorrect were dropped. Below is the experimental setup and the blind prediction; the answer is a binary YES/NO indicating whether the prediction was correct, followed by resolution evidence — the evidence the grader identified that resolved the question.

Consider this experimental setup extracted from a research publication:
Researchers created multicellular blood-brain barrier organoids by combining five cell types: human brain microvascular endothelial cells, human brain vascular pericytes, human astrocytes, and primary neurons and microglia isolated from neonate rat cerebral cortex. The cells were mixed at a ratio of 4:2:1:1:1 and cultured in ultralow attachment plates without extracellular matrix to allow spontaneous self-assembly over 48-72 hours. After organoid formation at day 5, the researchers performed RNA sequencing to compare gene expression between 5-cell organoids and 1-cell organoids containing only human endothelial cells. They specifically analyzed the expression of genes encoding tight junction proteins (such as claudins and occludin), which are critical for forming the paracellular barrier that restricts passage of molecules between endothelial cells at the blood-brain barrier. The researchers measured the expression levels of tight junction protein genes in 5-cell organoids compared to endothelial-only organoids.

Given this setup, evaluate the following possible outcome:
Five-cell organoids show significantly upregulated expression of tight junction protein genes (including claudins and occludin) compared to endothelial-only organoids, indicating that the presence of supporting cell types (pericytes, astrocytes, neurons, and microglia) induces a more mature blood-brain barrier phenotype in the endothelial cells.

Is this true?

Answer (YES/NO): NO